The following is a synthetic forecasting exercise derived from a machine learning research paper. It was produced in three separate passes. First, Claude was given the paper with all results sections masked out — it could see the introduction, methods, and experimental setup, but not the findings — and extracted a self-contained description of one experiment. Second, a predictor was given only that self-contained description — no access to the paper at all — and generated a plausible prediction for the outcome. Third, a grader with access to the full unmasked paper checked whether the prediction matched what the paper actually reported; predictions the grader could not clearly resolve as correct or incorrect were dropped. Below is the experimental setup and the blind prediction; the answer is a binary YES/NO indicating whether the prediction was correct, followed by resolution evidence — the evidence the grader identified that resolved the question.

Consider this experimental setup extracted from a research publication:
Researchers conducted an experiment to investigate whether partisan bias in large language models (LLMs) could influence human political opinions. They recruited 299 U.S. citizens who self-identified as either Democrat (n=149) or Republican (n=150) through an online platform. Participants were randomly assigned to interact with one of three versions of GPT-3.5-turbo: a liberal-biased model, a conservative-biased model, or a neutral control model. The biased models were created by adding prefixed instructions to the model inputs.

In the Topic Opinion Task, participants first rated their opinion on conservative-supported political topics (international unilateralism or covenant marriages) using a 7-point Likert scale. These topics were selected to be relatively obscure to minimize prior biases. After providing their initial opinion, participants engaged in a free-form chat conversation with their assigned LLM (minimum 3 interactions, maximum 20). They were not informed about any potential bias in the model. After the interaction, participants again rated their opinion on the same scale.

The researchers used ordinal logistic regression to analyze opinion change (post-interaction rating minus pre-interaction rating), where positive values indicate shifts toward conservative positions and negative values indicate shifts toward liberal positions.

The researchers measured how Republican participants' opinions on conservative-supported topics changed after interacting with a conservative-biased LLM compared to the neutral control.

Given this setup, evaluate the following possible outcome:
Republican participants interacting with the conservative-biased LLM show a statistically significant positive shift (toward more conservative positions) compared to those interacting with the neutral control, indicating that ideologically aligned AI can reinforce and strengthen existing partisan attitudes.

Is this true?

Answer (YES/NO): NO